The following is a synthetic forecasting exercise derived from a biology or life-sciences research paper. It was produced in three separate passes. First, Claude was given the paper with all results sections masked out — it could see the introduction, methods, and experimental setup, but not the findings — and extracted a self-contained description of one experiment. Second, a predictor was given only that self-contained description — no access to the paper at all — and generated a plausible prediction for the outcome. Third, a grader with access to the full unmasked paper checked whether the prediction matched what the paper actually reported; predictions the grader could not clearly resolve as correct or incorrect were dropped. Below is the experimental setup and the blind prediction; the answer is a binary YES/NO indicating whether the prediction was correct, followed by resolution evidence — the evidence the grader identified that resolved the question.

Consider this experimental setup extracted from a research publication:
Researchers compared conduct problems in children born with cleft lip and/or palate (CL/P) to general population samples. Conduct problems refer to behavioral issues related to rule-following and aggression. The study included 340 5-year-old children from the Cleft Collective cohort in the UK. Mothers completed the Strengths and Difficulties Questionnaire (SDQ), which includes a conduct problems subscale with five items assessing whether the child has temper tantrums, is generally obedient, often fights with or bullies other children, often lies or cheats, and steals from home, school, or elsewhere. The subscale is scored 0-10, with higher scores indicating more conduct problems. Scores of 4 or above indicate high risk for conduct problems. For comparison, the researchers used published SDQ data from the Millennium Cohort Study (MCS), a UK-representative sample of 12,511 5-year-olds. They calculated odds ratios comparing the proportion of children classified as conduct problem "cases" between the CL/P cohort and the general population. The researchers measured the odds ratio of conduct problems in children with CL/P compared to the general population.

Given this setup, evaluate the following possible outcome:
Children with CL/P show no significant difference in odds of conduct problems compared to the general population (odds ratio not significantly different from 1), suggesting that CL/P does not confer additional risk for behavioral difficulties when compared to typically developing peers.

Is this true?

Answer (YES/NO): YES